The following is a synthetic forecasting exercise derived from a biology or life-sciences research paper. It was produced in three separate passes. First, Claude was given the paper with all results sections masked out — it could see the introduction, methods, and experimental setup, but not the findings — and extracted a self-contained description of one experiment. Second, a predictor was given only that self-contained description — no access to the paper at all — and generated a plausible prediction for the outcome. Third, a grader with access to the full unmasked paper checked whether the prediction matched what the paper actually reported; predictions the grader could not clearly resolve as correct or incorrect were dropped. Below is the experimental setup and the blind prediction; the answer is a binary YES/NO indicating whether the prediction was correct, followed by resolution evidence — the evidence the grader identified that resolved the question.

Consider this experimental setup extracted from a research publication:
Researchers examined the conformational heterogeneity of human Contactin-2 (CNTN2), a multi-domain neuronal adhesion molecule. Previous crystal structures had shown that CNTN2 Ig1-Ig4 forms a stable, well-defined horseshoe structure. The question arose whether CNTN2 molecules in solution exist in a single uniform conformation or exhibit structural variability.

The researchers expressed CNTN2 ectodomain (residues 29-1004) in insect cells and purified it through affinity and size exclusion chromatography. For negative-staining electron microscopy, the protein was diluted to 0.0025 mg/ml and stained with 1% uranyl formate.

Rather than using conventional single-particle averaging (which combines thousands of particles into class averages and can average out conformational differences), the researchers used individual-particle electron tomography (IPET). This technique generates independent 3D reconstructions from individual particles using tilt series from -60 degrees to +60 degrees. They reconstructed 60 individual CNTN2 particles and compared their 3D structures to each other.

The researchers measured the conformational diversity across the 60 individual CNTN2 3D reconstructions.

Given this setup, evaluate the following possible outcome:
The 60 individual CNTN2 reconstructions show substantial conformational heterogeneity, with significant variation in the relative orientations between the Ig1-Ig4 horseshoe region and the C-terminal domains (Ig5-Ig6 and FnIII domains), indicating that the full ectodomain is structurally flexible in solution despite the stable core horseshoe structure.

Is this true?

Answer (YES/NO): NO